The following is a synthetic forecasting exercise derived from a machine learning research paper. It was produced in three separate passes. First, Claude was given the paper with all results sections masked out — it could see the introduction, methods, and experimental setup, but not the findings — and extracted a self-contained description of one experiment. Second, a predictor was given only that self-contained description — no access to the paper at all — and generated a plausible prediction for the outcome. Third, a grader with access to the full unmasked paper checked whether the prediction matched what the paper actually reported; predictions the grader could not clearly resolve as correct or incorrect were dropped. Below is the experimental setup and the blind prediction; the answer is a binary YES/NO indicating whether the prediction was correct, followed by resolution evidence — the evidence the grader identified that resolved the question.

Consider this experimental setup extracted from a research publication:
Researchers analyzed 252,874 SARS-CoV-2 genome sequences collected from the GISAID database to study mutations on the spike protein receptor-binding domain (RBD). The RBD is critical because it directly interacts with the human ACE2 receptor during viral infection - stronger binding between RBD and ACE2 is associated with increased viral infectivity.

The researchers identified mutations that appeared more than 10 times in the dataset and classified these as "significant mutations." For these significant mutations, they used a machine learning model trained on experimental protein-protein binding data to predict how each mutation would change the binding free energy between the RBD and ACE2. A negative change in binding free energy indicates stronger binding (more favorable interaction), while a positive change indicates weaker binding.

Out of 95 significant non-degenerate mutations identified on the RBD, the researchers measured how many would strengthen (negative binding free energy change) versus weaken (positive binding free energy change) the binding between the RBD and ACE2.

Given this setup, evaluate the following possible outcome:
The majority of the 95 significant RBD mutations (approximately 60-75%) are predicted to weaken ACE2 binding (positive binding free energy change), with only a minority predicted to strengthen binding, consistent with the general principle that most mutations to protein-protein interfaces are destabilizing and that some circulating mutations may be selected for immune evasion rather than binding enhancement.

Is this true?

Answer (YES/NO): NO